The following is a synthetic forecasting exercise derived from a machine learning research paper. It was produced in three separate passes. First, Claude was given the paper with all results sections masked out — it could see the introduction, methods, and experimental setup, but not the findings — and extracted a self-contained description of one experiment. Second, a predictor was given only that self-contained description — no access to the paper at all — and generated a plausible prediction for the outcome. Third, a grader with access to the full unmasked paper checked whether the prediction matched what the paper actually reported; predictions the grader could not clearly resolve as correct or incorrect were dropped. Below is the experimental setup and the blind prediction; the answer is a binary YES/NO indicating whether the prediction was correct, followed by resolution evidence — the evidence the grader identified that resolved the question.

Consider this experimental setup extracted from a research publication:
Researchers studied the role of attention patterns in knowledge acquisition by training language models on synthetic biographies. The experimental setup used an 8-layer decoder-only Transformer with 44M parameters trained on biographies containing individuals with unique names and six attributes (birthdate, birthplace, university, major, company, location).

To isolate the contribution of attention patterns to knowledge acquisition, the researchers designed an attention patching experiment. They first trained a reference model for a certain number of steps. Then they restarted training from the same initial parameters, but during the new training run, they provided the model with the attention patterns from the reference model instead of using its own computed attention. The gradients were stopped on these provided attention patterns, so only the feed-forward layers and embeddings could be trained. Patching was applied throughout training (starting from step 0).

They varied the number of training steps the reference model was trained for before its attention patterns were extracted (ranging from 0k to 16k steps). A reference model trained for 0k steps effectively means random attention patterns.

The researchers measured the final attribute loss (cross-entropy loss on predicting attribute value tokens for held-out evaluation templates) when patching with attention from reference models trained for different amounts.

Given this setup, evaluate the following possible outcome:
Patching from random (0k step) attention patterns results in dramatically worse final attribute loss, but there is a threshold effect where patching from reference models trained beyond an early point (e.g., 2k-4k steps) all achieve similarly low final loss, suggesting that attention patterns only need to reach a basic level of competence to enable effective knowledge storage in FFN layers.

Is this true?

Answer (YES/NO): NO